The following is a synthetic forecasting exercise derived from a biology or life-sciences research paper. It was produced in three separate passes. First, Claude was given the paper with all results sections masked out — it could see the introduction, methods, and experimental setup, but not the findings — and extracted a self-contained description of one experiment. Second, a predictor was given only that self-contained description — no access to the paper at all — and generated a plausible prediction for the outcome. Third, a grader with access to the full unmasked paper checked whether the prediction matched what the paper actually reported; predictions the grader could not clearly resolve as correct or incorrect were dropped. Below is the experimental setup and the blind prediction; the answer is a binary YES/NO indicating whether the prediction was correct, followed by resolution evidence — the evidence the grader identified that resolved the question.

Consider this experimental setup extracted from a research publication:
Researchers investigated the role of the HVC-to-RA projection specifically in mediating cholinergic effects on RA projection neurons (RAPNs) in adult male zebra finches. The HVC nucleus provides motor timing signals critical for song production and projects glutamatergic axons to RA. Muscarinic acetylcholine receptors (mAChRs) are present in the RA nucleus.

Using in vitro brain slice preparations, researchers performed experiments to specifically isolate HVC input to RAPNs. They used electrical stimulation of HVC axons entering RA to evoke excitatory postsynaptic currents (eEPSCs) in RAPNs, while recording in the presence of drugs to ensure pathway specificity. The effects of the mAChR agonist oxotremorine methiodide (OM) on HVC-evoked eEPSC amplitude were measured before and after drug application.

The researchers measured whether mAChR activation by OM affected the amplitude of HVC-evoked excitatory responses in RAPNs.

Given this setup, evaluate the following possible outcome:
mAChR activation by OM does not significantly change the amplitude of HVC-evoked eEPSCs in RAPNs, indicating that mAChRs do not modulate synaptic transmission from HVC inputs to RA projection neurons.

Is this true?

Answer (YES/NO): NO